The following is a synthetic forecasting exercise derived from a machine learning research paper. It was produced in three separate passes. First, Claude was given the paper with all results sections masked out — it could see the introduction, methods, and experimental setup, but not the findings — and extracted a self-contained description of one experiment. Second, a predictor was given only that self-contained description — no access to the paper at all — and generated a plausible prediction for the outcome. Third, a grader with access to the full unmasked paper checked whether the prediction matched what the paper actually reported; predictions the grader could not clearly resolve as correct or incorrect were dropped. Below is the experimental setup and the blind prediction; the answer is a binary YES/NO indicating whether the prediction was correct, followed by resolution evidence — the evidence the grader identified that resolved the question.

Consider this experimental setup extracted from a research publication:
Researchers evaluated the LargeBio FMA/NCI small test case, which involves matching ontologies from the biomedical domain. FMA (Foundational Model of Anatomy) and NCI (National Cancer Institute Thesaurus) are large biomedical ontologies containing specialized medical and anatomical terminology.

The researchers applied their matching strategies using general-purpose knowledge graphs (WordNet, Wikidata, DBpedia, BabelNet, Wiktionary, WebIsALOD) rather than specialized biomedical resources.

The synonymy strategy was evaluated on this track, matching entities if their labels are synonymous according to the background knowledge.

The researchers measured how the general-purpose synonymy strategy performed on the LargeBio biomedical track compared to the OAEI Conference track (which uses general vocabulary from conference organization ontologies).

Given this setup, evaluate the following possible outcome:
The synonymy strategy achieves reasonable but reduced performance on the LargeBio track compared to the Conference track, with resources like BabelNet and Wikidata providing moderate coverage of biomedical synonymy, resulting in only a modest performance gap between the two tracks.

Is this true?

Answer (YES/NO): YES